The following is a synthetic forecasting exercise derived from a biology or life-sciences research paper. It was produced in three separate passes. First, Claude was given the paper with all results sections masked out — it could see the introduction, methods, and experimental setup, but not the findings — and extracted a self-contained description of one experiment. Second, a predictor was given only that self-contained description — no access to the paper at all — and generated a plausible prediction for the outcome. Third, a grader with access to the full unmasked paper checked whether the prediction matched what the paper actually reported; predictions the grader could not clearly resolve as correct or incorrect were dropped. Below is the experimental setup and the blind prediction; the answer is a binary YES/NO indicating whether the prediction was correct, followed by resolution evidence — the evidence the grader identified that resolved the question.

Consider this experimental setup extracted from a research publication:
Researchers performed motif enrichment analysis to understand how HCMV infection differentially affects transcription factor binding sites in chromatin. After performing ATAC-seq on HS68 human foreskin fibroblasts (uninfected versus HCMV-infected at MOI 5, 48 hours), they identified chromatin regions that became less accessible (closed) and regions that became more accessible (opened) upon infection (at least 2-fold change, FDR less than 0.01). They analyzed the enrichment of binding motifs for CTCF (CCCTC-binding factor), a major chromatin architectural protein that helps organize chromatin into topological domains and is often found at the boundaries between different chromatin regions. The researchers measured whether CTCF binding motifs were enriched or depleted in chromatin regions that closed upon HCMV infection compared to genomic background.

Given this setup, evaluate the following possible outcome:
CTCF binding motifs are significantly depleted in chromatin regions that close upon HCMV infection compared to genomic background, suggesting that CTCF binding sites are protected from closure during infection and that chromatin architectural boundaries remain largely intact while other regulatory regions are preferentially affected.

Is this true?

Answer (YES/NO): YES